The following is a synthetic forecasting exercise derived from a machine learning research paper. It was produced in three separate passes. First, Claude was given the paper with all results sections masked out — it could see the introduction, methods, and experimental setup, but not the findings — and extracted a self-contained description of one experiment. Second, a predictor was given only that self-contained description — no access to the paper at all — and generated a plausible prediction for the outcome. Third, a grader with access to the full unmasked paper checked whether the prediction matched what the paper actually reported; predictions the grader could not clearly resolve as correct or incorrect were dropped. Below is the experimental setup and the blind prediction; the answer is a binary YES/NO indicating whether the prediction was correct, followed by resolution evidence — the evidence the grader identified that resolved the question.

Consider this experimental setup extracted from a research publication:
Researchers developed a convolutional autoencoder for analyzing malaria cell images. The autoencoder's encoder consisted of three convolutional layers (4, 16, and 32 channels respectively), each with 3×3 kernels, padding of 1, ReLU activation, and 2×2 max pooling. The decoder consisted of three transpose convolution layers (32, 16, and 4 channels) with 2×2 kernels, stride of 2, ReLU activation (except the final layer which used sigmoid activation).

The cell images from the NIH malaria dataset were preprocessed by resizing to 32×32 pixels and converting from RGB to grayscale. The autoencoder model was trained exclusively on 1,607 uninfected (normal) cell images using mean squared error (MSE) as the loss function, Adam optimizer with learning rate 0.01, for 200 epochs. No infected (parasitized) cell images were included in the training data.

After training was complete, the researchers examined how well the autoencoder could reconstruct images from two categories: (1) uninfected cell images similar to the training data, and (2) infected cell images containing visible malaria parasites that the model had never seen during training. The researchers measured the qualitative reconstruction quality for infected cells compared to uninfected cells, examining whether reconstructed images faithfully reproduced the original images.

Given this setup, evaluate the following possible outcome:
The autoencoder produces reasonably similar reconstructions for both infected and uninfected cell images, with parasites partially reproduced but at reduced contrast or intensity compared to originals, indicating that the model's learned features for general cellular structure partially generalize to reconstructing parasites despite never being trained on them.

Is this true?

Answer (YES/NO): NO